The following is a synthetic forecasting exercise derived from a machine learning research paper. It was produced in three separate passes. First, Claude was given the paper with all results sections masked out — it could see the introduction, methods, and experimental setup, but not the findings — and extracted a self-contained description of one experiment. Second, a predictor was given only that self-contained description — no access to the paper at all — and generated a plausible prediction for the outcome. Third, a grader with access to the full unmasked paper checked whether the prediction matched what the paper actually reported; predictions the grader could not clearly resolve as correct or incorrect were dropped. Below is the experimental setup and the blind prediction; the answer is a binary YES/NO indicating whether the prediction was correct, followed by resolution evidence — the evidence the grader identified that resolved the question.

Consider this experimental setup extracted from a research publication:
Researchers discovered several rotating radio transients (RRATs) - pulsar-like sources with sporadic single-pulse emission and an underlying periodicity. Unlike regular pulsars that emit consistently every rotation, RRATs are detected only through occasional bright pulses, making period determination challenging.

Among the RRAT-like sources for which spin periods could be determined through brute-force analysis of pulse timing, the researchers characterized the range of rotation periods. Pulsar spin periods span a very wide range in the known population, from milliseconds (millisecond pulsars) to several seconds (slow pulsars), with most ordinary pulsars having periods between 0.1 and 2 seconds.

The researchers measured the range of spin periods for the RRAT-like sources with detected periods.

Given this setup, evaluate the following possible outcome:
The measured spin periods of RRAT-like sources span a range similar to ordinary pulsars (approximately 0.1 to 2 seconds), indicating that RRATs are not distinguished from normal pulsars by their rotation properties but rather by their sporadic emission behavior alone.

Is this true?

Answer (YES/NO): NO